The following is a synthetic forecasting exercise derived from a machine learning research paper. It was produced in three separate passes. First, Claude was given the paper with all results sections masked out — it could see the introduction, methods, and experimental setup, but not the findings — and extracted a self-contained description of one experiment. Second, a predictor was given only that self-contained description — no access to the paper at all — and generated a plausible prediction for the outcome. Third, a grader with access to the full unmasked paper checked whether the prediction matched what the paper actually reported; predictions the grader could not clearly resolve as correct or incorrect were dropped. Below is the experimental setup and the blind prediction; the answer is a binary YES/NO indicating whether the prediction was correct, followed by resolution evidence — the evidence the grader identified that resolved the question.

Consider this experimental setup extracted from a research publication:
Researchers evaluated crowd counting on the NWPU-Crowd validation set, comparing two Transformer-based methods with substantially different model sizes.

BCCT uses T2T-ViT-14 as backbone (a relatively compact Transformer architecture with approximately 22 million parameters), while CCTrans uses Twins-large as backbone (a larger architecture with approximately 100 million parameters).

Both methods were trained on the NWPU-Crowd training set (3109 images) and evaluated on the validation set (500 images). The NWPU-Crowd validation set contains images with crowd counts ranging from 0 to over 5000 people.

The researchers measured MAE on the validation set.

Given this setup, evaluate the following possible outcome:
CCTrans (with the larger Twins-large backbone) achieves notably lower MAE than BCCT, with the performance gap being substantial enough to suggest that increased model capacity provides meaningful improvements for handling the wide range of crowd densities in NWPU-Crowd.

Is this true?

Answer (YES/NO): YES